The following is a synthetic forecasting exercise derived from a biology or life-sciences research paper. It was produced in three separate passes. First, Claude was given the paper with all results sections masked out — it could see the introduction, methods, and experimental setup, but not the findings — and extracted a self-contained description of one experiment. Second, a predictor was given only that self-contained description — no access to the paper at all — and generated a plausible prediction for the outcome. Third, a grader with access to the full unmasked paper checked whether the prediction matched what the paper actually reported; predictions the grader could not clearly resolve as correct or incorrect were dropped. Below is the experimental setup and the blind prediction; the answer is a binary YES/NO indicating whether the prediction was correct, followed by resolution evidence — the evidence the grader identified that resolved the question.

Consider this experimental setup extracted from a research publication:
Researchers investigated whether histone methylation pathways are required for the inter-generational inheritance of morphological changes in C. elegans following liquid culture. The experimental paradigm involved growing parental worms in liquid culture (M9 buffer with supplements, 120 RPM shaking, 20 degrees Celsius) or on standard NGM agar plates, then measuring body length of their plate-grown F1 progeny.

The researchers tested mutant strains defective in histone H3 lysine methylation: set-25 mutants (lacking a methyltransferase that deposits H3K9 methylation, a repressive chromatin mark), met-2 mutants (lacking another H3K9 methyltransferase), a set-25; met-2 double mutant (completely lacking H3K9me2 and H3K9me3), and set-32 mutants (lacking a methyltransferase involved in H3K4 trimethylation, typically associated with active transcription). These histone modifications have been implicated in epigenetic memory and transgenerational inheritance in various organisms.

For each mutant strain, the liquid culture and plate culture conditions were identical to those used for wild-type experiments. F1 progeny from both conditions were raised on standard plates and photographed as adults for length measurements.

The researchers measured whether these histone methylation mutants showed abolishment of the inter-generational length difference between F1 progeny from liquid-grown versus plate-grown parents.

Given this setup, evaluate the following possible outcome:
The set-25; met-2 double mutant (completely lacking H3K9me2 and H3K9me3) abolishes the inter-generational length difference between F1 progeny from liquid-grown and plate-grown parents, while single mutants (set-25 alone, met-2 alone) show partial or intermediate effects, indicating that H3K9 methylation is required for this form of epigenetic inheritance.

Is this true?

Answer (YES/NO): NO